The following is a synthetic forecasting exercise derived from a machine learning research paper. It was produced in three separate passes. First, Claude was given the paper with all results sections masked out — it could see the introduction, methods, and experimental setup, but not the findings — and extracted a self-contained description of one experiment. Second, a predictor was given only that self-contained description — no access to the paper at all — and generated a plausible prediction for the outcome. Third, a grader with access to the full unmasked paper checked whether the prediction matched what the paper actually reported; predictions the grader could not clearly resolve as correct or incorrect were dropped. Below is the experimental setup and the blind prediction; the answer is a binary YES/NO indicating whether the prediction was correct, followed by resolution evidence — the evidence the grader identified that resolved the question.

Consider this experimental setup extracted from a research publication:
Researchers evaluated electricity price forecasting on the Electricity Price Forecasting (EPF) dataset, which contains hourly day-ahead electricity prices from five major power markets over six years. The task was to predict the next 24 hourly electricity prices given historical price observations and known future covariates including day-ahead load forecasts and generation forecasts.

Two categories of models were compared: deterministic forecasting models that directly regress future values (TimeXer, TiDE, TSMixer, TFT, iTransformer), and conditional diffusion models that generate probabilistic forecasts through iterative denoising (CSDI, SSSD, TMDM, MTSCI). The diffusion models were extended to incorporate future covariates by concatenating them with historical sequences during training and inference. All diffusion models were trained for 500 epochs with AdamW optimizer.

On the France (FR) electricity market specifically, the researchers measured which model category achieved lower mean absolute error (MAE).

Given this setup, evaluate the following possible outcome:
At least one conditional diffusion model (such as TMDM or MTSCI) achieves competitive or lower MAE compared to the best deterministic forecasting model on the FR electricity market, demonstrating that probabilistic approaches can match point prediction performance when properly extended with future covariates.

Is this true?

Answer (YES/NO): YES